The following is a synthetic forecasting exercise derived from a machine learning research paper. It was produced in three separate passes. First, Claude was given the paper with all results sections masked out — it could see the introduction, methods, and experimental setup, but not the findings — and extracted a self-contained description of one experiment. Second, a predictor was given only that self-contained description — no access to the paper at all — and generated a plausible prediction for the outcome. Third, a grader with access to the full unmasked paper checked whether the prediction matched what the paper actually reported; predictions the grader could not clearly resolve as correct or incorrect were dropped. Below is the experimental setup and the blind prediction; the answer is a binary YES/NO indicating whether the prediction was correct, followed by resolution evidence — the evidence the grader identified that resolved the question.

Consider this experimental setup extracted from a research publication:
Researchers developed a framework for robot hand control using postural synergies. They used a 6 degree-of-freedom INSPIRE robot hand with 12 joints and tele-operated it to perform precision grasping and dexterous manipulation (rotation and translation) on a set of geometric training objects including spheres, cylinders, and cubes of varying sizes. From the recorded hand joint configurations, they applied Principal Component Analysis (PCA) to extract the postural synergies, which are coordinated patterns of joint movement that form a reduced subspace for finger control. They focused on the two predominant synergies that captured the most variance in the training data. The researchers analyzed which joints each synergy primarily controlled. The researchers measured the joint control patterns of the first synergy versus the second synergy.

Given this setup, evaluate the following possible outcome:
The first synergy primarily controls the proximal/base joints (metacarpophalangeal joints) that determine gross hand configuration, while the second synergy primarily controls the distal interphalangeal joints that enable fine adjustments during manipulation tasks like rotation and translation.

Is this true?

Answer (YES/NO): NO